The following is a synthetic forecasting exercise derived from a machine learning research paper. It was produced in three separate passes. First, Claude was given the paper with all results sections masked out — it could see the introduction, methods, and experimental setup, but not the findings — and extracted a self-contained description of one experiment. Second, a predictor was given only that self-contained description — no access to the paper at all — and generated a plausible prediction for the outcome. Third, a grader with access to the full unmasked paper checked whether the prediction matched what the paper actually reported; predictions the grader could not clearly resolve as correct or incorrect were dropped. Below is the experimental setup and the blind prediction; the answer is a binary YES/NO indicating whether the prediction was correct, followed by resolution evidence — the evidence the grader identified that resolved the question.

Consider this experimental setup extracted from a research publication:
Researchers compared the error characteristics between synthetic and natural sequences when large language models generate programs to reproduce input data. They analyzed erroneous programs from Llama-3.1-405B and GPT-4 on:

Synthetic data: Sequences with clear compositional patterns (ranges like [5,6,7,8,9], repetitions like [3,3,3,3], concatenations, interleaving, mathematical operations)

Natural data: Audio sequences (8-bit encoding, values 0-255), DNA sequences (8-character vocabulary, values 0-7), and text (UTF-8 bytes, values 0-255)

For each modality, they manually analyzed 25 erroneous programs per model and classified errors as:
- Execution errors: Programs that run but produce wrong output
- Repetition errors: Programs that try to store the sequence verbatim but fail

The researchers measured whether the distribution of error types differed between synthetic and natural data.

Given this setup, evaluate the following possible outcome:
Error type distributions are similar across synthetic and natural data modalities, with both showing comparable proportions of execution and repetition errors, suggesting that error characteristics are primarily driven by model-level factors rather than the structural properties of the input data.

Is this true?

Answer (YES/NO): NO